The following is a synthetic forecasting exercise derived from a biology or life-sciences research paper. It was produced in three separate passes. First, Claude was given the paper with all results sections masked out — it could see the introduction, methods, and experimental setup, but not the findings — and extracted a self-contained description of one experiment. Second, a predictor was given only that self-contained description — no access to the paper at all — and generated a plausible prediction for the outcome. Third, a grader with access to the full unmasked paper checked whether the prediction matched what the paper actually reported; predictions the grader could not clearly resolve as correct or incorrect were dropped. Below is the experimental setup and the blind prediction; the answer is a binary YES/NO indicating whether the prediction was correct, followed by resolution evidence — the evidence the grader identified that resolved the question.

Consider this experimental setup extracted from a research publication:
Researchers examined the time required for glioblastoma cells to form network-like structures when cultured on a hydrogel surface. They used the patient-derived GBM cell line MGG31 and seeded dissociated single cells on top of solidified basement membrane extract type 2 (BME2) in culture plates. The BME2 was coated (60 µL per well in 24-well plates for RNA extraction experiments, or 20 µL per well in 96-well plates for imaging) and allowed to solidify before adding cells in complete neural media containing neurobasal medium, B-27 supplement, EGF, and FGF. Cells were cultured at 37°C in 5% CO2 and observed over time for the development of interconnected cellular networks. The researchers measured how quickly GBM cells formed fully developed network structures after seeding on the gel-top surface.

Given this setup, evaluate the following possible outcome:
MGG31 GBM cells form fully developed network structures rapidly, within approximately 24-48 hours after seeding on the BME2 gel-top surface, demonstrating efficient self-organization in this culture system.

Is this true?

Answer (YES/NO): NO